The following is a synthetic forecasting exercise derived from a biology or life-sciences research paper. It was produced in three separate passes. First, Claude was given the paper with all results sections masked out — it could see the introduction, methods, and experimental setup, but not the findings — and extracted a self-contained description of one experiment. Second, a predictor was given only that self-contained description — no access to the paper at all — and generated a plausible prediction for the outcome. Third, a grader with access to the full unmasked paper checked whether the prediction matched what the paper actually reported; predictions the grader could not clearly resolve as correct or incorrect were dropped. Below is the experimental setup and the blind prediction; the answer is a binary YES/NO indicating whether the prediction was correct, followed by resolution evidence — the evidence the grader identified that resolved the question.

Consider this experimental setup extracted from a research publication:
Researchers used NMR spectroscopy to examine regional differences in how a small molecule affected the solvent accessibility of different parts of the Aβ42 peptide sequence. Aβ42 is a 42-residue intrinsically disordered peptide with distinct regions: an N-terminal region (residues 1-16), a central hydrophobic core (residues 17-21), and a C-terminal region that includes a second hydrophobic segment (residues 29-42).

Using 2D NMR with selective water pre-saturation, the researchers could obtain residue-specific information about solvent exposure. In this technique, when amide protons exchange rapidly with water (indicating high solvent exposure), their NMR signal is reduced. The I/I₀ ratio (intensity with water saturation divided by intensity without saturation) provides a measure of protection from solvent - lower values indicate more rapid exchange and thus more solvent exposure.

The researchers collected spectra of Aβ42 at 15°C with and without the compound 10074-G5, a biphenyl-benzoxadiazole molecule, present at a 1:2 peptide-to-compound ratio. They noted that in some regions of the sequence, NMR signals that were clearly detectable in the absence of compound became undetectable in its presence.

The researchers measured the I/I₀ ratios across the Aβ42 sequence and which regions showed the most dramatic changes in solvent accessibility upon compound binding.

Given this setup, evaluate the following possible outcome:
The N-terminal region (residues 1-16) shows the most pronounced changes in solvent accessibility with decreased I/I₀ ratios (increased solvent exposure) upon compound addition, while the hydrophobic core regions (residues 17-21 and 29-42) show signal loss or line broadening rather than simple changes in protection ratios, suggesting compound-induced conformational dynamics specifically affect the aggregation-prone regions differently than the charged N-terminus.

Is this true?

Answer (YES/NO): NO